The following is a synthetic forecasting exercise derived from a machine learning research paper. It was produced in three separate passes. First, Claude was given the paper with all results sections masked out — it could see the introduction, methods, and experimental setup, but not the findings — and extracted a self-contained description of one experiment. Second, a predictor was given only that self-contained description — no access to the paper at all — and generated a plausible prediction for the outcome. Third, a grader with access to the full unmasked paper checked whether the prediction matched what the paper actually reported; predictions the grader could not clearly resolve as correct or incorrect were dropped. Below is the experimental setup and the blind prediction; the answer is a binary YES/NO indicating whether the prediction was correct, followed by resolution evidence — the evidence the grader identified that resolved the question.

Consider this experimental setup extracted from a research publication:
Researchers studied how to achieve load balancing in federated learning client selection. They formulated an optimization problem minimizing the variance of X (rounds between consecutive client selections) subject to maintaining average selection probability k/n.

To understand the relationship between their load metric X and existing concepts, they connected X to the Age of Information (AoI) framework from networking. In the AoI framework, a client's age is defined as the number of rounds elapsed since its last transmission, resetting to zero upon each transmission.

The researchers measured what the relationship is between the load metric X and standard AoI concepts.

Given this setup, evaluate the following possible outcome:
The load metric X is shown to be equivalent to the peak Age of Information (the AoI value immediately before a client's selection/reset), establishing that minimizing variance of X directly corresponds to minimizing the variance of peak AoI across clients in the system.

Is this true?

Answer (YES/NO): YES